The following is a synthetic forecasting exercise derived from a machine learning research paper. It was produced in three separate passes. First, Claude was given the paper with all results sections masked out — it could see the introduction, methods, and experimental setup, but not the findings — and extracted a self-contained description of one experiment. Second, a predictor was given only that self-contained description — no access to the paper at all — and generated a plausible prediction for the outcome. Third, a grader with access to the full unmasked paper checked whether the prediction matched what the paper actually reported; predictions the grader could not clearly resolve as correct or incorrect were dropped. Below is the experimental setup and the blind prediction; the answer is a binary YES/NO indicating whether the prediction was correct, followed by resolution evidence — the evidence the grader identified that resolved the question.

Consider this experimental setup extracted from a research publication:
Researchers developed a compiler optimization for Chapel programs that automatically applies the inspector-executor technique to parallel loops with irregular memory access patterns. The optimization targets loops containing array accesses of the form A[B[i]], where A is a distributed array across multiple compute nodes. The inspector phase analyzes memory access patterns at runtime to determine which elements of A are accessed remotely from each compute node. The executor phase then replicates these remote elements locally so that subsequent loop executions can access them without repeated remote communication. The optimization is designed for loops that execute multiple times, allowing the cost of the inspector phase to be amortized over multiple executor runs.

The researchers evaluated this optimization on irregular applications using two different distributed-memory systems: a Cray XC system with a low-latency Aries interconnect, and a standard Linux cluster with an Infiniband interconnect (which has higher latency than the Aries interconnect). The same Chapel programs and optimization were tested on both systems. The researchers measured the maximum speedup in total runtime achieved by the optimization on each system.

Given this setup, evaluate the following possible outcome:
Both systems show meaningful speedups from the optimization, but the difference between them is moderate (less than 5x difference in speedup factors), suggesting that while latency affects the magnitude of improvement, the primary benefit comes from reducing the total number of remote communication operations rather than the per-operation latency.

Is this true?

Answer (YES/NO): NO